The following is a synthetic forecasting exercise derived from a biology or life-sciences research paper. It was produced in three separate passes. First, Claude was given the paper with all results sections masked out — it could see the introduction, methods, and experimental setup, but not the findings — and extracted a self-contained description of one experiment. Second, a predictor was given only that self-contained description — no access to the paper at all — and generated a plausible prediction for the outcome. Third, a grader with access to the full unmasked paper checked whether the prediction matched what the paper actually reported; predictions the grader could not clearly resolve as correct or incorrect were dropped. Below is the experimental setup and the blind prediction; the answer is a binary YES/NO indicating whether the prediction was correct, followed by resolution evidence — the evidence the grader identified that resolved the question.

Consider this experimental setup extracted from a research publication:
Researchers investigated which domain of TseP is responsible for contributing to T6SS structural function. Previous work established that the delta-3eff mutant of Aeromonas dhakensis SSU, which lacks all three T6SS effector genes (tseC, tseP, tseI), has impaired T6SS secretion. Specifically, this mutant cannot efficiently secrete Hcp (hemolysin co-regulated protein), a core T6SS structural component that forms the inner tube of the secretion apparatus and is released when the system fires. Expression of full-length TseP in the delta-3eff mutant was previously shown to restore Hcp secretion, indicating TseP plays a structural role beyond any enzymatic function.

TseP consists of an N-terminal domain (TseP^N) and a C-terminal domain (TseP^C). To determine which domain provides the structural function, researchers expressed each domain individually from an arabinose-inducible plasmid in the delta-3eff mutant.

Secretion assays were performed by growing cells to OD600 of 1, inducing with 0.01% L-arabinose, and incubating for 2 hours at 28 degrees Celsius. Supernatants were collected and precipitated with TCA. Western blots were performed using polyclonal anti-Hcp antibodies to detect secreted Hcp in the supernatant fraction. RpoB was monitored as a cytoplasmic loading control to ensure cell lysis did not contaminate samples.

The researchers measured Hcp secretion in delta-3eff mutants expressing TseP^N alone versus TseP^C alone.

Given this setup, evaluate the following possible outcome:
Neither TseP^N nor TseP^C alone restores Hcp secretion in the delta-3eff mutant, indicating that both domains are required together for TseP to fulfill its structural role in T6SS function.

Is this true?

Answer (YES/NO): NO